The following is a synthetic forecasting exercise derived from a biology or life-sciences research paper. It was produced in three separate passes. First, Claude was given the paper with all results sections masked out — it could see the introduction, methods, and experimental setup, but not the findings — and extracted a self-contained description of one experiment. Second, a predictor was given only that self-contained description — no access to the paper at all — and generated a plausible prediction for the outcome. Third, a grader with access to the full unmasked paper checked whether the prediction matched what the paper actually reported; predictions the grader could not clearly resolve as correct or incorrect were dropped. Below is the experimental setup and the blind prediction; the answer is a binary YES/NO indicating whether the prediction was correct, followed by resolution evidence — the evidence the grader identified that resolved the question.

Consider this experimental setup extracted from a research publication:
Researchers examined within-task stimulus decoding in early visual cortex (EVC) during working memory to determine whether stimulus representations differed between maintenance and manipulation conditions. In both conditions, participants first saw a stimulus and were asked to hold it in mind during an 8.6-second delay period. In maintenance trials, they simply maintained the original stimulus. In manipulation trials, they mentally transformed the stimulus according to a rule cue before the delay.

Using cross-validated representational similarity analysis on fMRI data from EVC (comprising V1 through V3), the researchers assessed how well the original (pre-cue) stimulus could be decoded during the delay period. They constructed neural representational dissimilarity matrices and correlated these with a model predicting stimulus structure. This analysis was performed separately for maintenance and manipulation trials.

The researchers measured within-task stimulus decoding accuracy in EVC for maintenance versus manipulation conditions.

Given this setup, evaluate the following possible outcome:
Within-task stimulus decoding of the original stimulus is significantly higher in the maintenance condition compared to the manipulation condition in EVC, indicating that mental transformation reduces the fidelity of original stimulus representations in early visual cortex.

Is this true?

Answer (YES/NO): NO